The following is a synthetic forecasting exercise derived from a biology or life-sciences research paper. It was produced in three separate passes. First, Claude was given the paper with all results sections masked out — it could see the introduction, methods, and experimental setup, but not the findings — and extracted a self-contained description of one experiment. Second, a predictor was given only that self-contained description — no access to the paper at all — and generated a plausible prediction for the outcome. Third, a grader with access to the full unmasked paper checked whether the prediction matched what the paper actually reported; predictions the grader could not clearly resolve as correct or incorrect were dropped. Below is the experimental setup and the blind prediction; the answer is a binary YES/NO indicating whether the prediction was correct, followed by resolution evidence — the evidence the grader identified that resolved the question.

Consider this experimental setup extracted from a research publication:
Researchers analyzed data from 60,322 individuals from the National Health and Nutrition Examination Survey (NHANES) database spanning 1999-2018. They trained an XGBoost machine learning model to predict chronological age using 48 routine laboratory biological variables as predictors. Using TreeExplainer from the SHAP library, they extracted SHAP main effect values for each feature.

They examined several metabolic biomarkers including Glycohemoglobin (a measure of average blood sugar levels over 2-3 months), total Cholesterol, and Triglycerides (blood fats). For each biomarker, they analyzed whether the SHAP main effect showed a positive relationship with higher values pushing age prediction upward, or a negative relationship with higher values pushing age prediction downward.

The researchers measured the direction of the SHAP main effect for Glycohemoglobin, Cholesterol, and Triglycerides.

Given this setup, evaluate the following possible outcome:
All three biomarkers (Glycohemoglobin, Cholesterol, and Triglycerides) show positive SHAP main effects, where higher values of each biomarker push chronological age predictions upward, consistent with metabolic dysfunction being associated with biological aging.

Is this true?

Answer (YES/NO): YES